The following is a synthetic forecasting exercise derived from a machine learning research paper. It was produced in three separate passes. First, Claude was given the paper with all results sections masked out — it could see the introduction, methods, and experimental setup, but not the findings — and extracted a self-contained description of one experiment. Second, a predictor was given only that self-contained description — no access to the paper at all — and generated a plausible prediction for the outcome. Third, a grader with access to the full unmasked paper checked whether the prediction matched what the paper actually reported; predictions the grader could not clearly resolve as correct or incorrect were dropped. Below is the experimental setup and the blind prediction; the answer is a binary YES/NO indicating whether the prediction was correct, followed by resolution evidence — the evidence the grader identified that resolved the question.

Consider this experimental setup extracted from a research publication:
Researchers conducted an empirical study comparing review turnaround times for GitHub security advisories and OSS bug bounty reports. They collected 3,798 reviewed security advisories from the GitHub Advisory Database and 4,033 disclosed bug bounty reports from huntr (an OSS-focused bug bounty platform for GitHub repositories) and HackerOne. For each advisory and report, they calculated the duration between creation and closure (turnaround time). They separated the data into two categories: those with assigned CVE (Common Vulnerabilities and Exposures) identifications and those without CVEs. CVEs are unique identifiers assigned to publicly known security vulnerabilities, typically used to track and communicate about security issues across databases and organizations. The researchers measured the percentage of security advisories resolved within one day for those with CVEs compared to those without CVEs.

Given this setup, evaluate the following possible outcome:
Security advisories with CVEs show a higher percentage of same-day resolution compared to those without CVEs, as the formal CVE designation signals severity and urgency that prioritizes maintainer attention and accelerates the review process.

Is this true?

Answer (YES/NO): NO